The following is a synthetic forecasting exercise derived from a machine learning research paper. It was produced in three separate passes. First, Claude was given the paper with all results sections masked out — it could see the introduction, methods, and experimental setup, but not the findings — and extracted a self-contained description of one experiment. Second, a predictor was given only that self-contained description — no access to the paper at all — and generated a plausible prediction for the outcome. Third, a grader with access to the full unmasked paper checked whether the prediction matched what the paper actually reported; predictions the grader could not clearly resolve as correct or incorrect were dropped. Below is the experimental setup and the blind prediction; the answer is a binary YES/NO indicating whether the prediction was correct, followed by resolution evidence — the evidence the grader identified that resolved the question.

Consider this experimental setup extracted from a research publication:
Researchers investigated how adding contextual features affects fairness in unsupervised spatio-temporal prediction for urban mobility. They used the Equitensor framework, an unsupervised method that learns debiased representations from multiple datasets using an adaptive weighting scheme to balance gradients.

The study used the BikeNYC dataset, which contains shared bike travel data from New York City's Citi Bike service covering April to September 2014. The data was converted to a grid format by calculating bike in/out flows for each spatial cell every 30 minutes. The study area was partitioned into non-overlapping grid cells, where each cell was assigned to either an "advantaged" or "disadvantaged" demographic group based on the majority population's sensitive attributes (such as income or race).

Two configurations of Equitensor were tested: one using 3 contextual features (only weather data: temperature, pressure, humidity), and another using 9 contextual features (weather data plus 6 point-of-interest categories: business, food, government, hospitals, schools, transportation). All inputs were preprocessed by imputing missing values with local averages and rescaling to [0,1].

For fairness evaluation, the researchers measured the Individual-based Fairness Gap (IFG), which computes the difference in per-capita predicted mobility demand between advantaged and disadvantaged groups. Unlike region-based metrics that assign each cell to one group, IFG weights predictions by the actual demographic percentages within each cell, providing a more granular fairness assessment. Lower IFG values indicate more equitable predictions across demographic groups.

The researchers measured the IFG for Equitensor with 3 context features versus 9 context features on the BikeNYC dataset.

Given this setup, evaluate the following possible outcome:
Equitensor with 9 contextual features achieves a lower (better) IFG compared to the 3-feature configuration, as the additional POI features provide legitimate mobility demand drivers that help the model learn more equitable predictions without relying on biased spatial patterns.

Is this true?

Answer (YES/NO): YES